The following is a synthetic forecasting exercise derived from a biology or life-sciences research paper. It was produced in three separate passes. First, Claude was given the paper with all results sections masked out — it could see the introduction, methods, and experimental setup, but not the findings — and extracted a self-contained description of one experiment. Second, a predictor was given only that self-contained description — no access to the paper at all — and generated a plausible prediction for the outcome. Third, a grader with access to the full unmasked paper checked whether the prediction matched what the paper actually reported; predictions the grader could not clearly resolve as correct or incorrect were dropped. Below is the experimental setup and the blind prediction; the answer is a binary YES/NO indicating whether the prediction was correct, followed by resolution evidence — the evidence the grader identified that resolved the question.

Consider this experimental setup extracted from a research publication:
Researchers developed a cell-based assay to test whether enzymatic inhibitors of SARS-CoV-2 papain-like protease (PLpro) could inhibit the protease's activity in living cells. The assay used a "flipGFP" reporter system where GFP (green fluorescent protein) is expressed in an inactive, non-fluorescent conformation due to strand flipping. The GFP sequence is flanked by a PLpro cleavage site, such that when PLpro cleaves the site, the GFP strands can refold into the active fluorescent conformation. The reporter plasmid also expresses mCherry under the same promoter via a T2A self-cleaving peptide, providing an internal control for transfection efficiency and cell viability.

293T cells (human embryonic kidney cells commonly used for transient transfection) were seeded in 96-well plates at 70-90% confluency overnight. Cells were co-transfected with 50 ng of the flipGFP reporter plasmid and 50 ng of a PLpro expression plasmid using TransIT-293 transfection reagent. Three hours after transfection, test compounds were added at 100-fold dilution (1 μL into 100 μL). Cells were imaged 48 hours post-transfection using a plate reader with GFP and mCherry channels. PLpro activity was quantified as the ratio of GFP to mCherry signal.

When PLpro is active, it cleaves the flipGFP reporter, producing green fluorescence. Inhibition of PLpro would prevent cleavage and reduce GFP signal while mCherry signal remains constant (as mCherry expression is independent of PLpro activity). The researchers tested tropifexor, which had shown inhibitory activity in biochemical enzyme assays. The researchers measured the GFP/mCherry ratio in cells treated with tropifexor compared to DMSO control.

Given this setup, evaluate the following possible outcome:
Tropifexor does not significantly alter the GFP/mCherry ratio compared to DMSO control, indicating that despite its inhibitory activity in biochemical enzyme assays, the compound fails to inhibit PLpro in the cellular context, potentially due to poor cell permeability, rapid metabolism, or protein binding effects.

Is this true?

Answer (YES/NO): NO